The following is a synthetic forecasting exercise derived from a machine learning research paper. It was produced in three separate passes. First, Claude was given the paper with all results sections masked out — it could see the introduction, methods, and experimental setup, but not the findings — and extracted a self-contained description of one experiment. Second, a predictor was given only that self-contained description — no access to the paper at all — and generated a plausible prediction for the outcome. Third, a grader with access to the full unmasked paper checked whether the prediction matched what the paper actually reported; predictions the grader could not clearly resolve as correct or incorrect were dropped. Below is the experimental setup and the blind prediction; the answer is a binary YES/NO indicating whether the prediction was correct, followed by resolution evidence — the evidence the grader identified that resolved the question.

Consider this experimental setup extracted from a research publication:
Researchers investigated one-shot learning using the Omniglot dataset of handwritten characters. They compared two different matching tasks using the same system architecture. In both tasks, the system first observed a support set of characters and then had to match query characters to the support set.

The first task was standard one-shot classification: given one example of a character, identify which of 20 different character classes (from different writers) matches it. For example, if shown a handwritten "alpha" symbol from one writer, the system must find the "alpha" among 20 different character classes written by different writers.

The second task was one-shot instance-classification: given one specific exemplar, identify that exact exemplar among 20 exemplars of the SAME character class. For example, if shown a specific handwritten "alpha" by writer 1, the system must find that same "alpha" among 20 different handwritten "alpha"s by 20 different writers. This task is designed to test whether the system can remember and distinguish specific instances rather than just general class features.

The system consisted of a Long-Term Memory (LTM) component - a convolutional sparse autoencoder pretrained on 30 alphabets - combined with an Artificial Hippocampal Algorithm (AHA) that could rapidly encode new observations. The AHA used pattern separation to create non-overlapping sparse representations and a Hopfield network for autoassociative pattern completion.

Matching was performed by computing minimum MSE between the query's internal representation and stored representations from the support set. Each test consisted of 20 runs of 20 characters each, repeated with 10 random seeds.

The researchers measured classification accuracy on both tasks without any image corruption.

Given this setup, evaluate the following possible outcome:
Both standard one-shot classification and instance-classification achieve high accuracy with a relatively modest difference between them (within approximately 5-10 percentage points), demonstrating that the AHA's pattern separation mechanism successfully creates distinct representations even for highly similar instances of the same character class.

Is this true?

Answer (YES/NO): NO